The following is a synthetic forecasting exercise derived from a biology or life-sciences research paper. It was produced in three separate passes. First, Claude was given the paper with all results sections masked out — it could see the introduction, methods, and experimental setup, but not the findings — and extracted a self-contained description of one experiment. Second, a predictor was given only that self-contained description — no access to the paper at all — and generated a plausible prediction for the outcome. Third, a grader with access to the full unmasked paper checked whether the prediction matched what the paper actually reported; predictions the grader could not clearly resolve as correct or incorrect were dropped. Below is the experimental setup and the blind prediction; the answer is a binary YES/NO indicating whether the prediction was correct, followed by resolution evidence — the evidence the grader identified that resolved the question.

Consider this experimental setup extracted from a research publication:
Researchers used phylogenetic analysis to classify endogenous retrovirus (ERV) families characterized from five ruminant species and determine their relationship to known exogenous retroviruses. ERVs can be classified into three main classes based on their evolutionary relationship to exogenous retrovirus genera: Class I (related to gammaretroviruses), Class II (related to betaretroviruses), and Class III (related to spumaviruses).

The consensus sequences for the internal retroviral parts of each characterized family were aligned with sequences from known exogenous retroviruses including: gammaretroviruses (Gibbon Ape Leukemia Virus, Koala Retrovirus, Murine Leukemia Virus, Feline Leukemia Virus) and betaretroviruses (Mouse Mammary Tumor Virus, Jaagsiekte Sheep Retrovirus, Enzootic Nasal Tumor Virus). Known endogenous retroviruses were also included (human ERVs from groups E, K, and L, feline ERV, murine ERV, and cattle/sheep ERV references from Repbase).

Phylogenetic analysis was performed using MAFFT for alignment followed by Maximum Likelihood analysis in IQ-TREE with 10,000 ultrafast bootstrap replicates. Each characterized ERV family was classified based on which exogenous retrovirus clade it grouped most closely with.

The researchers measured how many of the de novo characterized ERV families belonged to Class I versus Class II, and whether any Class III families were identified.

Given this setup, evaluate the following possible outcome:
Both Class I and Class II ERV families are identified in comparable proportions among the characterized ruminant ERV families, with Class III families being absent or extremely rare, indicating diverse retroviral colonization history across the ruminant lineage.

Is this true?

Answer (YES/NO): YES